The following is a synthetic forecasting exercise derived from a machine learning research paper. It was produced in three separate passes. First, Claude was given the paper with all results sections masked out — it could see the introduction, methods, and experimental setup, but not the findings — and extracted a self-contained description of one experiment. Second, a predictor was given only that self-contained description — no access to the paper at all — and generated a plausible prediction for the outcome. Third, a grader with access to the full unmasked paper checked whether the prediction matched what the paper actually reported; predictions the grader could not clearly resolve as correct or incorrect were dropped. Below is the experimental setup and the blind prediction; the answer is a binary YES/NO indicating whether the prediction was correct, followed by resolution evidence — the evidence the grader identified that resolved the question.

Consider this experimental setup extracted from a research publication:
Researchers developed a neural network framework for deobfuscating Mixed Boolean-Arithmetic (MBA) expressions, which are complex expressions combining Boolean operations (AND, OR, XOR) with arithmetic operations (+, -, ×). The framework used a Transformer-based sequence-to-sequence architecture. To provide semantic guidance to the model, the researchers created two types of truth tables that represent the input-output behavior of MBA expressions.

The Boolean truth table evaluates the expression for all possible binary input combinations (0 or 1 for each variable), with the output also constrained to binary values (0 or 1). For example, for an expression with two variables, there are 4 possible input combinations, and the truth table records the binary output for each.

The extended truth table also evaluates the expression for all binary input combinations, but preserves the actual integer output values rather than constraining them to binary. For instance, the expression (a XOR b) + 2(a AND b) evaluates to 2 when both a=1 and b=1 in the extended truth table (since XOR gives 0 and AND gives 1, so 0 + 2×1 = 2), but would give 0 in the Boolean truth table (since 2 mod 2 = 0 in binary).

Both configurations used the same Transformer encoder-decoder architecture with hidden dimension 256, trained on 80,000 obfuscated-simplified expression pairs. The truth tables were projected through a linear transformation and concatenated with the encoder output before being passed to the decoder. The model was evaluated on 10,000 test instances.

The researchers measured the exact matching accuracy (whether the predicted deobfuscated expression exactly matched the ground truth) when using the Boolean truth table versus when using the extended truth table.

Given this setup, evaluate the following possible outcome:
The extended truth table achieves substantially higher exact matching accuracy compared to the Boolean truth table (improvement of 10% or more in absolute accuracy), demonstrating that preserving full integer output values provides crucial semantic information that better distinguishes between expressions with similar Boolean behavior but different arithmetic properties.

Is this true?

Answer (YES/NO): YES